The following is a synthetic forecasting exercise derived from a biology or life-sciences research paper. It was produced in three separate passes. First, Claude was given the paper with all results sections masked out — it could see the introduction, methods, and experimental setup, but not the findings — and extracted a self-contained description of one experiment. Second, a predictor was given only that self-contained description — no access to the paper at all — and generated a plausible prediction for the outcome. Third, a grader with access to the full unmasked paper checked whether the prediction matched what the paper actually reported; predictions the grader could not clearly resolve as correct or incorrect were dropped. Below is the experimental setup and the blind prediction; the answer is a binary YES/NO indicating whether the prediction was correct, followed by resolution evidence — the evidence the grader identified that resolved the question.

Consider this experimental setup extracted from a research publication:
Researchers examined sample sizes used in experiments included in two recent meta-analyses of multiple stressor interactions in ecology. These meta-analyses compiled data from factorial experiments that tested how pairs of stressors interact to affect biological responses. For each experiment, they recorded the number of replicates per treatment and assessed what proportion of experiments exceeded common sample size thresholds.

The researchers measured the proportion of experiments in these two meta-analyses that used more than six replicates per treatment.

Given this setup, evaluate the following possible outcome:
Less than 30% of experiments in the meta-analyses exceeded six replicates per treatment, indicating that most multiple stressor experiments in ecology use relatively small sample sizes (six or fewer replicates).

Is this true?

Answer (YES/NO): YES